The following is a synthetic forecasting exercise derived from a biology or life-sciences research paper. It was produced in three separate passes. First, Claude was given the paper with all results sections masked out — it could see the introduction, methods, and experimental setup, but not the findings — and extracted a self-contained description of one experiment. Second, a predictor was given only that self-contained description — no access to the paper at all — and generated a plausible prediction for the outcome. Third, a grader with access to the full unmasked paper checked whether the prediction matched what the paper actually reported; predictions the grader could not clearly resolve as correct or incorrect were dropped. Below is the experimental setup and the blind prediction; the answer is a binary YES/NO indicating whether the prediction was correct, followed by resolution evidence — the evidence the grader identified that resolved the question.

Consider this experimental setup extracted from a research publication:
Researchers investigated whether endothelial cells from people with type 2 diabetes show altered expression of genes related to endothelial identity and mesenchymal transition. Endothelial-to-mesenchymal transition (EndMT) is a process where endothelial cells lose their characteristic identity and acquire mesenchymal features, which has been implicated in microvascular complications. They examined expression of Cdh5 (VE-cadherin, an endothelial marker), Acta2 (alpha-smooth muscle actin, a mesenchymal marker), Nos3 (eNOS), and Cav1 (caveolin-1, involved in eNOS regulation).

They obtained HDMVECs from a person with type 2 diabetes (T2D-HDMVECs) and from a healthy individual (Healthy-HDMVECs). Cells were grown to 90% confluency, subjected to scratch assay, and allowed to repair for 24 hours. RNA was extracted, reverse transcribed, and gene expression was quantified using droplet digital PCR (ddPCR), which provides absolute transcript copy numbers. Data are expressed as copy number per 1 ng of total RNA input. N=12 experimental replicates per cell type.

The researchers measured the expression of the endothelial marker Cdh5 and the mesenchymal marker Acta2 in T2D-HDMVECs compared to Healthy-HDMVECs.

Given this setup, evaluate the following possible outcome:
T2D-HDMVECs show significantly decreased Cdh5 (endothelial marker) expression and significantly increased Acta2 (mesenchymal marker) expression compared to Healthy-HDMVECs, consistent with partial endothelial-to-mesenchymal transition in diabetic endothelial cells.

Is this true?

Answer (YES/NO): NO